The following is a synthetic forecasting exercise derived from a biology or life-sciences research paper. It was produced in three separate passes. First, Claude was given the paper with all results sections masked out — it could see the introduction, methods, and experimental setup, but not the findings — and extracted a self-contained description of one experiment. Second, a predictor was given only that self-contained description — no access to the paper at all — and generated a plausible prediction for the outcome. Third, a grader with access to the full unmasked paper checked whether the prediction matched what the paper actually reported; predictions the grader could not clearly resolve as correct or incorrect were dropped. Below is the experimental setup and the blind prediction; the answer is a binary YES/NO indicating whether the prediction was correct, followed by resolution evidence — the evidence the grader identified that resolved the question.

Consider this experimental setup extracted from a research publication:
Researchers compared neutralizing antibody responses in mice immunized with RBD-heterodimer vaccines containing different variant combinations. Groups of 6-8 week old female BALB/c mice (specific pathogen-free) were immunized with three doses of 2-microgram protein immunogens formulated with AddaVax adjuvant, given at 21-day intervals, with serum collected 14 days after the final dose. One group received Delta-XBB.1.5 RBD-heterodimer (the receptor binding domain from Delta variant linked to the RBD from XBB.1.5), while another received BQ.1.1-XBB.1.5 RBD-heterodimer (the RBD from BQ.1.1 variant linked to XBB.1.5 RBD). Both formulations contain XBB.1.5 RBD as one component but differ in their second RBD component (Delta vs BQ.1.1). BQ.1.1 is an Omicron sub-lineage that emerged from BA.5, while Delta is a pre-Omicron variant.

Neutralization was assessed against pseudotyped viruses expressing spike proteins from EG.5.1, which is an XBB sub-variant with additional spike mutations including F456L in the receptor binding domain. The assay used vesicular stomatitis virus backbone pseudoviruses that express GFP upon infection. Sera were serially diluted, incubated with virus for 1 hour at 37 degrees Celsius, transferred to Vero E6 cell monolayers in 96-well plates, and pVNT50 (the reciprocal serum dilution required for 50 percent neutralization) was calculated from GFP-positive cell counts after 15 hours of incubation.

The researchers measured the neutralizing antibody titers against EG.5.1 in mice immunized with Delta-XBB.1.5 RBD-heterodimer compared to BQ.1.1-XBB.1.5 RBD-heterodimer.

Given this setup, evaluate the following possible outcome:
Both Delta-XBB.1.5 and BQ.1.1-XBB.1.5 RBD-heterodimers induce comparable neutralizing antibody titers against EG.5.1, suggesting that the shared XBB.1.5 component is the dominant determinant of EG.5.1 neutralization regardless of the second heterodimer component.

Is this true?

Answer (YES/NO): YES